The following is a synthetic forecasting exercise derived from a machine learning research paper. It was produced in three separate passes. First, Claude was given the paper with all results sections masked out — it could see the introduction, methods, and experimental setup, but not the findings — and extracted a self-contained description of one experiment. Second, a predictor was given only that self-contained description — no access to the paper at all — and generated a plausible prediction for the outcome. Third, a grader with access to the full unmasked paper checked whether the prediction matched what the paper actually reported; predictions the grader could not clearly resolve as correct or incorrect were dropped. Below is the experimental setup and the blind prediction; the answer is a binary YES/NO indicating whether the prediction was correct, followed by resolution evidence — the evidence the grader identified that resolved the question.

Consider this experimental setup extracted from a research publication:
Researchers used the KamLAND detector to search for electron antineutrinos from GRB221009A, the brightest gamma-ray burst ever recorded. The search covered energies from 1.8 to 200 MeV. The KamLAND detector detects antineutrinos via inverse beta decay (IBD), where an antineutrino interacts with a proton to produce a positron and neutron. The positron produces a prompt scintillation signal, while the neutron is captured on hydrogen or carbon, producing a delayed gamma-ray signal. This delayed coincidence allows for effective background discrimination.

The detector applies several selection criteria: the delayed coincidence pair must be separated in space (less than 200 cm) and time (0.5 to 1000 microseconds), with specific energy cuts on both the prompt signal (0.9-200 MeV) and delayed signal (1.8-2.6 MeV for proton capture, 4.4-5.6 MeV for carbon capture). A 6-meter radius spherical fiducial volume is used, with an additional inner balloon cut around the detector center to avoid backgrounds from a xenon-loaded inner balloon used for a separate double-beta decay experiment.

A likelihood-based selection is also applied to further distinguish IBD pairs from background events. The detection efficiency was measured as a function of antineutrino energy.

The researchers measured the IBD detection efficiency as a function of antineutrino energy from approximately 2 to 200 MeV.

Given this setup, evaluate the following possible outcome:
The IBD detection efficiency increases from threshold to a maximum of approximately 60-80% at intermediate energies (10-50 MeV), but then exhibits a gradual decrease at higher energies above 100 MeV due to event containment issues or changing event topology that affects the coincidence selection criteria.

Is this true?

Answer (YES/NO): NO